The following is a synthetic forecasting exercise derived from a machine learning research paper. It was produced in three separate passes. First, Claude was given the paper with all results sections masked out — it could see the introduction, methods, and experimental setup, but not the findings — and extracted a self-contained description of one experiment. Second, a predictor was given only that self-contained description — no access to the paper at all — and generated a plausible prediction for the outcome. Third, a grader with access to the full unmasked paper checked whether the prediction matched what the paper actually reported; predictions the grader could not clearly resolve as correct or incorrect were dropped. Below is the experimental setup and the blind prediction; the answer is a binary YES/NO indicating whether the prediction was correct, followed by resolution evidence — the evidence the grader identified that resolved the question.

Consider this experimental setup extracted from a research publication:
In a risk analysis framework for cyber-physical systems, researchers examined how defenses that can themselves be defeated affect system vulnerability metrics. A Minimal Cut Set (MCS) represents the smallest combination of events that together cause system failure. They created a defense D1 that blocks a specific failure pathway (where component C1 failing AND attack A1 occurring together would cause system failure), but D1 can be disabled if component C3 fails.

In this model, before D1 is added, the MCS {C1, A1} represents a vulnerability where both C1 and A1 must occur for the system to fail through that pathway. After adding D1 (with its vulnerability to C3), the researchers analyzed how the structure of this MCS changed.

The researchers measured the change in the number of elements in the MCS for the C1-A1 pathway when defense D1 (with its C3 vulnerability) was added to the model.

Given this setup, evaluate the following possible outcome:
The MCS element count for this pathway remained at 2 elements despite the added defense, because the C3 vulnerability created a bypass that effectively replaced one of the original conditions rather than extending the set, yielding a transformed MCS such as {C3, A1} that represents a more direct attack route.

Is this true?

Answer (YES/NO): NO